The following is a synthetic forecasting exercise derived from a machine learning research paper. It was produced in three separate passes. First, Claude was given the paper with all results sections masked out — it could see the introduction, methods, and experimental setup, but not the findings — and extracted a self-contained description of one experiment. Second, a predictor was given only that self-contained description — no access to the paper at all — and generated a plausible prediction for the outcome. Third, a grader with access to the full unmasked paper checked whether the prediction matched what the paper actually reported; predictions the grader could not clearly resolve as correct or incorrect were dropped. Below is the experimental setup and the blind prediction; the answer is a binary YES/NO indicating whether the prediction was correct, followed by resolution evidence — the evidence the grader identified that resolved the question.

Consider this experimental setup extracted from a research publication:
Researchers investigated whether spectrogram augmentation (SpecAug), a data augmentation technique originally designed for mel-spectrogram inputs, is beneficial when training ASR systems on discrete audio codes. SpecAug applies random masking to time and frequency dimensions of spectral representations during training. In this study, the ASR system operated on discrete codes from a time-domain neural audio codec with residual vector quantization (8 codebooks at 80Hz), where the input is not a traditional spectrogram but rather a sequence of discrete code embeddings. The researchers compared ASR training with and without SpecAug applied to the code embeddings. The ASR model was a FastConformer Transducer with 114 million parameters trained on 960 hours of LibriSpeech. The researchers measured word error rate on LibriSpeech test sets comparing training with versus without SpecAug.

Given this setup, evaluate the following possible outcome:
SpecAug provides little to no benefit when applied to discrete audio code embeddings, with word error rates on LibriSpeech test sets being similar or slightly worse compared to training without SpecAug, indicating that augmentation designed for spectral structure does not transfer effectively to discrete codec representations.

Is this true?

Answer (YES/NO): NO